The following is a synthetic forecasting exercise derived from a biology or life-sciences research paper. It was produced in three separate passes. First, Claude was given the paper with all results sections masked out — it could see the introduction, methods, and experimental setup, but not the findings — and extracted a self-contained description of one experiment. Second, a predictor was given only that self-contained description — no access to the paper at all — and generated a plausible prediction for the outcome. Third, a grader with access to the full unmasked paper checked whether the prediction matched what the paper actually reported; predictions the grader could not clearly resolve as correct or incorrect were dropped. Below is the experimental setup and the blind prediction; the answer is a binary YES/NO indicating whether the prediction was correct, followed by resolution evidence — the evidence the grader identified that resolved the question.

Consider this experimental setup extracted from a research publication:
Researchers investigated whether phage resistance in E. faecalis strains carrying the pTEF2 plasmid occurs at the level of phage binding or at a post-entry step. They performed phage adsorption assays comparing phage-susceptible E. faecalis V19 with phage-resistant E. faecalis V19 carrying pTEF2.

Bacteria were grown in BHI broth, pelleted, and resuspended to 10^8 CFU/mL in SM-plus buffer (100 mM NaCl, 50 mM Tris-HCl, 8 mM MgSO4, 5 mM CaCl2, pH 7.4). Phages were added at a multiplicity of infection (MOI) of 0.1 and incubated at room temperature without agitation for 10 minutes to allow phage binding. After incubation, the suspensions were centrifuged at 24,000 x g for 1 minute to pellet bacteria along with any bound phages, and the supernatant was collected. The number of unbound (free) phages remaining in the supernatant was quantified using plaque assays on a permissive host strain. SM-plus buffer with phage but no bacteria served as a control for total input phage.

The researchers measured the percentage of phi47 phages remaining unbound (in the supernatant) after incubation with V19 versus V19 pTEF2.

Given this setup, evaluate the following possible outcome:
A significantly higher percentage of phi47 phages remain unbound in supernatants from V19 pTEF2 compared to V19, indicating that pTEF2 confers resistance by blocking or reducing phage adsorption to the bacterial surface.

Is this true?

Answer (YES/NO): NO